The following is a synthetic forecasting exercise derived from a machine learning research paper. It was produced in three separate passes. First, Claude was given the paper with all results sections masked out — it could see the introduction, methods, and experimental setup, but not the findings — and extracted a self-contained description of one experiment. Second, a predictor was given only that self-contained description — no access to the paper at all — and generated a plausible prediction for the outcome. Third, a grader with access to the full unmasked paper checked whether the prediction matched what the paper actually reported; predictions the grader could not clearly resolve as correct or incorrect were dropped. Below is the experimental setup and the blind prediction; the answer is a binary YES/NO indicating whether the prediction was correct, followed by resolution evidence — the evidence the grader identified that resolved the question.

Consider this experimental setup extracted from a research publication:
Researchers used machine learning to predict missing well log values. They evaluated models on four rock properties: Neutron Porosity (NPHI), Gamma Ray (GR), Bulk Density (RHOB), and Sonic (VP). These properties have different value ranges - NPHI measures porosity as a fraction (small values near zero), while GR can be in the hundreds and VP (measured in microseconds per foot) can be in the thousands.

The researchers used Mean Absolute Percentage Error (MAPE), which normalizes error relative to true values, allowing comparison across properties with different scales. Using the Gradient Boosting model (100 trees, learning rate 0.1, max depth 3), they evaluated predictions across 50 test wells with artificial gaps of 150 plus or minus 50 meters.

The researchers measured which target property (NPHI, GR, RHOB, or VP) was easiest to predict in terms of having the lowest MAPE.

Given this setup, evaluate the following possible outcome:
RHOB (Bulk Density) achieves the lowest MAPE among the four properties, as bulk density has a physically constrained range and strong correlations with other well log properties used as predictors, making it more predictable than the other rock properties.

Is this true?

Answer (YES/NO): YES